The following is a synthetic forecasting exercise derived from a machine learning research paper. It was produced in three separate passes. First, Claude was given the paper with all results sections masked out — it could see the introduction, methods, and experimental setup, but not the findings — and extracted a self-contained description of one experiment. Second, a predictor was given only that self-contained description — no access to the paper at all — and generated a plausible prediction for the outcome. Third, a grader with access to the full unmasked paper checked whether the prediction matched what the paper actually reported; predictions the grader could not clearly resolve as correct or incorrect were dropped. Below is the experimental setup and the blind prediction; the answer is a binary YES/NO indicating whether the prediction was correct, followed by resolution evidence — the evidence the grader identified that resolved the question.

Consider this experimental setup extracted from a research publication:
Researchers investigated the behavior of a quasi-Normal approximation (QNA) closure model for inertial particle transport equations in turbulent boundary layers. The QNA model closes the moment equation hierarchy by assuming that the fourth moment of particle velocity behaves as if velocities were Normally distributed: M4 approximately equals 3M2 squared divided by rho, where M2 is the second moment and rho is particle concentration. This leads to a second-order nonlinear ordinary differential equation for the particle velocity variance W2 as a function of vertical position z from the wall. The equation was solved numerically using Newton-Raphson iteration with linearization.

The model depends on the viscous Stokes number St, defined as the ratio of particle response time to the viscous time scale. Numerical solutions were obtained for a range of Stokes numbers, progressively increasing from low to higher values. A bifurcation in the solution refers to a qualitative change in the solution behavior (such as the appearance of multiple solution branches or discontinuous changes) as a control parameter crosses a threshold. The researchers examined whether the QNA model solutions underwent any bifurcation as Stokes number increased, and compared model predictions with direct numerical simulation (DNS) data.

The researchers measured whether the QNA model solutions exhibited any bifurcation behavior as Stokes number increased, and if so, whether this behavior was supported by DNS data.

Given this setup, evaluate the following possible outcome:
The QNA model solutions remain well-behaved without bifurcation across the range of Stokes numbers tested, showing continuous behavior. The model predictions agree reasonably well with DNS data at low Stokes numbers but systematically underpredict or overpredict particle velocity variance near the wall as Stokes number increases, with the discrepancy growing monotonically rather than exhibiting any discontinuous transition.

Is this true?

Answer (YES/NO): NO